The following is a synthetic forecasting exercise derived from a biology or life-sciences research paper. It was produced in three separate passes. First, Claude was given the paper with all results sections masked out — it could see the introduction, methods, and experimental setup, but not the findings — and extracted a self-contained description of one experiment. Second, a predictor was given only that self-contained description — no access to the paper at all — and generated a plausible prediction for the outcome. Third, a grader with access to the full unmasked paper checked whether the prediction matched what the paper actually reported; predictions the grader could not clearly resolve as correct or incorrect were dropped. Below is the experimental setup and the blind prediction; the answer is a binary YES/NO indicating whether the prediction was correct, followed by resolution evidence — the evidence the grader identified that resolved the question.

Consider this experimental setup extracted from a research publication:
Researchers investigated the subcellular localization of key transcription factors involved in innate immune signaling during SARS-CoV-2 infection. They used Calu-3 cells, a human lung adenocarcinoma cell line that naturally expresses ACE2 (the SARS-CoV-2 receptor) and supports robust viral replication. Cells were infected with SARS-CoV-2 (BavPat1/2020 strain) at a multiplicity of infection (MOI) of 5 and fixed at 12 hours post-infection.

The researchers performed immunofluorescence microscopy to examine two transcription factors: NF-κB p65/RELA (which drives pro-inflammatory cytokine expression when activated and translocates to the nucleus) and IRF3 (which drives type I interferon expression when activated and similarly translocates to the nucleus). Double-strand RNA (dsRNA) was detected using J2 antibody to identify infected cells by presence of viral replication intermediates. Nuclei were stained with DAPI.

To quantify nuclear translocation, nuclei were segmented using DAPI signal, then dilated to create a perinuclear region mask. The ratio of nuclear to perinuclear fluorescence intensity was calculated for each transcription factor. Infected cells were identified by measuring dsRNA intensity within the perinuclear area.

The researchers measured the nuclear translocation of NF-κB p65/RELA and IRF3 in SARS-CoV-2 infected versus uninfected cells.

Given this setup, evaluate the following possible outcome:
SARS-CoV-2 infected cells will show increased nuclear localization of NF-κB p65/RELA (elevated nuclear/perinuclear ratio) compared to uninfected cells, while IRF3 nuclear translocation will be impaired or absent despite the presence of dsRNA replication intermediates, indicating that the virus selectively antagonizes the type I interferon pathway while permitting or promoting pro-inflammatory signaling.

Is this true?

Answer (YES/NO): YES